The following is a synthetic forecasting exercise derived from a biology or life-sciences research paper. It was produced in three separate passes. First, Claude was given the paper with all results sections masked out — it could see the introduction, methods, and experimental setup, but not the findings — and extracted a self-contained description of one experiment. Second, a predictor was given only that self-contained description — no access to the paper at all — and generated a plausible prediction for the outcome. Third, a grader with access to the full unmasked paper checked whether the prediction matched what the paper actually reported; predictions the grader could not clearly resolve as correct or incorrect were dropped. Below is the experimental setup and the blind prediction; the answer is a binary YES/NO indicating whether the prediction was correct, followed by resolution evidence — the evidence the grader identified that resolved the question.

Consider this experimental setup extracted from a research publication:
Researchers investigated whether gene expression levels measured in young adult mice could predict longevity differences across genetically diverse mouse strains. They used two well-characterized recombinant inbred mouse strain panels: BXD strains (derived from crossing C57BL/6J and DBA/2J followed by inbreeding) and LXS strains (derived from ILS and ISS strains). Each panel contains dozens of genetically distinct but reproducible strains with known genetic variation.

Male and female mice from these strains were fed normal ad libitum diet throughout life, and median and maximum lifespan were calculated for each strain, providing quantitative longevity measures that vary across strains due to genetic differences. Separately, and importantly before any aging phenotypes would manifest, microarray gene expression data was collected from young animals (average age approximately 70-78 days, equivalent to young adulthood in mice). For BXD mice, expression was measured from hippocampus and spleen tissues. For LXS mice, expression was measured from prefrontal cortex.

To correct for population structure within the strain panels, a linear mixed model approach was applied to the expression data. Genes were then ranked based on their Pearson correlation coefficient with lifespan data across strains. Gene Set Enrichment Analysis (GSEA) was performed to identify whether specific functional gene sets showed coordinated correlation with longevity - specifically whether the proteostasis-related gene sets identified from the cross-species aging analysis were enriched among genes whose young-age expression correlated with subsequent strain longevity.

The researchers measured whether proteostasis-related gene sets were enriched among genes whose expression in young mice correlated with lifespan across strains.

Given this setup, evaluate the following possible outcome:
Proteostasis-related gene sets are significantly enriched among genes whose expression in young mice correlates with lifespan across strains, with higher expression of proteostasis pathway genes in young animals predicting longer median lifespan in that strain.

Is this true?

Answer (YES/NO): NO